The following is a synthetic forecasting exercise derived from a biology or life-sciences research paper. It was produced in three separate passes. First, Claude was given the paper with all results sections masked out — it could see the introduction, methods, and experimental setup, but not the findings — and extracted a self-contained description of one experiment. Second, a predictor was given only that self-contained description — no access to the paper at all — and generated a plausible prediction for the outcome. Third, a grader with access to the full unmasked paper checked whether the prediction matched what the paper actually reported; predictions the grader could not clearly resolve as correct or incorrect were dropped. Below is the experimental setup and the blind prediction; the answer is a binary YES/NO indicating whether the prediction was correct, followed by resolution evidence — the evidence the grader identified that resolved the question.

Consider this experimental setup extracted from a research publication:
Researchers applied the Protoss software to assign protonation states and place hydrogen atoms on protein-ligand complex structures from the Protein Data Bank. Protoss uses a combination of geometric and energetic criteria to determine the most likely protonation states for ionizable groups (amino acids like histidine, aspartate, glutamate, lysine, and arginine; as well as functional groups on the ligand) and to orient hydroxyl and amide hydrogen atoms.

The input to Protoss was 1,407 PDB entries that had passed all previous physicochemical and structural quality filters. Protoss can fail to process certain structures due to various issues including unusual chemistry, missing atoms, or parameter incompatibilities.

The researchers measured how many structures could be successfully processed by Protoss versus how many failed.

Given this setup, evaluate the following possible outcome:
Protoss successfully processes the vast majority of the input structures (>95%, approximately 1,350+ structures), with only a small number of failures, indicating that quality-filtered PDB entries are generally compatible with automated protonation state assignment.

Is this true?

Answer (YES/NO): NO